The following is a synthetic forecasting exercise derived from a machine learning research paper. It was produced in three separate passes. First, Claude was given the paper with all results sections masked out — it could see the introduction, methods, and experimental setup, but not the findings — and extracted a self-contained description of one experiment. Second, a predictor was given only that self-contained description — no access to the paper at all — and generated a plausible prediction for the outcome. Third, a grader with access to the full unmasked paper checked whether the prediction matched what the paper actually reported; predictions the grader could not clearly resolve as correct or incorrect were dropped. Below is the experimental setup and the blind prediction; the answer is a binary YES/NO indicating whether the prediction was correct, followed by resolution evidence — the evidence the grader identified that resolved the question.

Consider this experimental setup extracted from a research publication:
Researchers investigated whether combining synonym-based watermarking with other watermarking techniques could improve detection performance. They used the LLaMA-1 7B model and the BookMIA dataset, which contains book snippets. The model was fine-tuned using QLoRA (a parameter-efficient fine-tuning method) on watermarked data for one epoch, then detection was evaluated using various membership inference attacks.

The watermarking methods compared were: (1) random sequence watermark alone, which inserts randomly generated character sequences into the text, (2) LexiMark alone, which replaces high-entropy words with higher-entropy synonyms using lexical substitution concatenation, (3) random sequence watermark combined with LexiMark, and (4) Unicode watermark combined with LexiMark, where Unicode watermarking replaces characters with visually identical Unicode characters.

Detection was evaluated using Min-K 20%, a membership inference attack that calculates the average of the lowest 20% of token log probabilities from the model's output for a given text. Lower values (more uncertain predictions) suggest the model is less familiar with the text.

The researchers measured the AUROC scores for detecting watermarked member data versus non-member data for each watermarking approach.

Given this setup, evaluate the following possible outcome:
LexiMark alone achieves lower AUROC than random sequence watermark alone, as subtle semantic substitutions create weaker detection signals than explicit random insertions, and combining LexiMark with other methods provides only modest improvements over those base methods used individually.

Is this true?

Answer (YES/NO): NO